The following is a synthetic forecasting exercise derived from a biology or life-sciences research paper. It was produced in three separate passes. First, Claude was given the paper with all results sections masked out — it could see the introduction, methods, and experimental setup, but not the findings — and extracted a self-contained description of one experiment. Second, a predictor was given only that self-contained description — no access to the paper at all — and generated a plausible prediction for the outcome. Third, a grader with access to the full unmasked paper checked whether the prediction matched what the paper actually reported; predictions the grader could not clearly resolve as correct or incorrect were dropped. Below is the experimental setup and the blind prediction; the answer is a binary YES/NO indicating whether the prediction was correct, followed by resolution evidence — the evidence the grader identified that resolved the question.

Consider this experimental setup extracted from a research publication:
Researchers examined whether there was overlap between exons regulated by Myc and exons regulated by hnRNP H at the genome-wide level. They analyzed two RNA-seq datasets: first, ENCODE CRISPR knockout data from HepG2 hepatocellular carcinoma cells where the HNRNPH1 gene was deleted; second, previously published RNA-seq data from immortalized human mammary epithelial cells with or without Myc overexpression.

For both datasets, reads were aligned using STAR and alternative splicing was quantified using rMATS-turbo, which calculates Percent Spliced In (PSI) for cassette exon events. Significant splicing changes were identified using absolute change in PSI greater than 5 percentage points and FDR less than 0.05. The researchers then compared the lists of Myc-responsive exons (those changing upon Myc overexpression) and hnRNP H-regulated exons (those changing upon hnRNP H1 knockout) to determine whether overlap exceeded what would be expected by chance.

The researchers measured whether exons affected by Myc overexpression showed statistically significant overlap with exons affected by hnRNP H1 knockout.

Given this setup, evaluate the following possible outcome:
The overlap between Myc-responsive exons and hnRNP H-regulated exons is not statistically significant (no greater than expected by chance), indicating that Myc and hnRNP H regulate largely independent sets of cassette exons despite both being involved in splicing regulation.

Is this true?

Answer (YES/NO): NO